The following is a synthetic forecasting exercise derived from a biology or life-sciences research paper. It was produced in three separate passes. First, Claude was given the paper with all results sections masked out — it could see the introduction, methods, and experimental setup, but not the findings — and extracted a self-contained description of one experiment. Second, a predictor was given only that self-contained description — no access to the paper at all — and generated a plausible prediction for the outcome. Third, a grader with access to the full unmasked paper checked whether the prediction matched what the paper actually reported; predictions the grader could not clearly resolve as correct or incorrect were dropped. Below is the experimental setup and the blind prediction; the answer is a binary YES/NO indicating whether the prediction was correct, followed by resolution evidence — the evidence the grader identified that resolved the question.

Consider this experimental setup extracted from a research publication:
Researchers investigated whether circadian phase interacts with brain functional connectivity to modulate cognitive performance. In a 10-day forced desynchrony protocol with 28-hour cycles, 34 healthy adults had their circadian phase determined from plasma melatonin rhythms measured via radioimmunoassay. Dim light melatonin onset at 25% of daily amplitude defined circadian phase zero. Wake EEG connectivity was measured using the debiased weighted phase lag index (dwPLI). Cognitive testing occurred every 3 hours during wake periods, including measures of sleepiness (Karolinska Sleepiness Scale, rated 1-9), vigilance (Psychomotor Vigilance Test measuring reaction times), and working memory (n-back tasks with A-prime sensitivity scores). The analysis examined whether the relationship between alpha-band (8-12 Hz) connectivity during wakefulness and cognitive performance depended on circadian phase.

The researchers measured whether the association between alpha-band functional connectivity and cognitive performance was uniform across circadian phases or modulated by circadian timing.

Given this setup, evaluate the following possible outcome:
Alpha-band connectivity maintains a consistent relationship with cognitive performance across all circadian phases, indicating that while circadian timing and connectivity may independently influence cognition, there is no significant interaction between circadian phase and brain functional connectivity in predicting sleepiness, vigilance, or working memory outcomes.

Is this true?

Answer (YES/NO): NO